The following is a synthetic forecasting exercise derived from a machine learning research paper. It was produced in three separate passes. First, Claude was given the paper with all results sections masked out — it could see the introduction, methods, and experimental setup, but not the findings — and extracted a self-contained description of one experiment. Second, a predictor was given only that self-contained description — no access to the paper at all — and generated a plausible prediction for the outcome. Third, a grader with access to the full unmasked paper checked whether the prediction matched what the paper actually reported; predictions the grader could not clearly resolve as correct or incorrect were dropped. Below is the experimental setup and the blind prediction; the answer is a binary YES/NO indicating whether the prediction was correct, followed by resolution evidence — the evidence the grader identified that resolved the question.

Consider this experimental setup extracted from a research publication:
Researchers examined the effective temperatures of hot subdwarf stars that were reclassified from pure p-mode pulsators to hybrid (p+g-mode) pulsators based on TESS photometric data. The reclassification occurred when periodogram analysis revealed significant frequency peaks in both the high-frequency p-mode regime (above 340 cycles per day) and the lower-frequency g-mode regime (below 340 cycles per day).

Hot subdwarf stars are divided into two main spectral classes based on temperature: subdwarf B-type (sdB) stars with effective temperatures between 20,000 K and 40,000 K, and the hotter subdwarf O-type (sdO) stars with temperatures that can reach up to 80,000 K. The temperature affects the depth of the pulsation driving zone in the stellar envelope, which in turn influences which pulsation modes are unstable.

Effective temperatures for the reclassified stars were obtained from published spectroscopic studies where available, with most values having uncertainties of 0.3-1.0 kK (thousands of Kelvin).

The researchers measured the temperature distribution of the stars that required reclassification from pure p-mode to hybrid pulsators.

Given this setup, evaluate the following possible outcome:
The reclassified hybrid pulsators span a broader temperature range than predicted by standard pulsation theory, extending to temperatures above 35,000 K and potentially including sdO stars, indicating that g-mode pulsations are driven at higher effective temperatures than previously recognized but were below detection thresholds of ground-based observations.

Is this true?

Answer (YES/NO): YES